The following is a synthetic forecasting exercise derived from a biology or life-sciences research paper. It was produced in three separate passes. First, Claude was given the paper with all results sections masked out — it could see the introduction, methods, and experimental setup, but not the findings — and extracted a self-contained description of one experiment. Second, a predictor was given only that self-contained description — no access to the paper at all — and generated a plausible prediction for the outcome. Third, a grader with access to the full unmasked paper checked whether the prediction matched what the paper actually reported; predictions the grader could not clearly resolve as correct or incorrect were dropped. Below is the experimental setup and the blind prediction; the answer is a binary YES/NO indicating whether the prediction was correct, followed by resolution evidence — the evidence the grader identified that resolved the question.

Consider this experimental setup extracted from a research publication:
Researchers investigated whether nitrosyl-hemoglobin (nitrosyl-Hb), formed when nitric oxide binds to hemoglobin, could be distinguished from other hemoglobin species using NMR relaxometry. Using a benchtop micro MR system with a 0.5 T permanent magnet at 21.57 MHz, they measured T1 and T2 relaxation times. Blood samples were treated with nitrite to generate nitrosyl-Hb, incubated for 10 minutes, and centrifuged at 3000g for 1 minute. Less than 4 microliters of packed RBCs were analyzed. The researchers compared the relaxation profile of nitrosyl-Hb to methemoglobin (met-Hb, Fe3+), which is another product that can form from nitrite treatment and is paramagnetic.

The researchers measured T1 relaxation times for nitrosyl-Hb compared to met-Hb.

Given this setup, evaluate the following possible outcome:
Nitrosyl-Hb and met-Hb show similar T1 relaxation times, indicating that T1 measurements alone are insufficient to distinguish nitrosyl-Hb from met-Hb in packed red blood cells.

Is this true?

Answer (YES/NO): YES